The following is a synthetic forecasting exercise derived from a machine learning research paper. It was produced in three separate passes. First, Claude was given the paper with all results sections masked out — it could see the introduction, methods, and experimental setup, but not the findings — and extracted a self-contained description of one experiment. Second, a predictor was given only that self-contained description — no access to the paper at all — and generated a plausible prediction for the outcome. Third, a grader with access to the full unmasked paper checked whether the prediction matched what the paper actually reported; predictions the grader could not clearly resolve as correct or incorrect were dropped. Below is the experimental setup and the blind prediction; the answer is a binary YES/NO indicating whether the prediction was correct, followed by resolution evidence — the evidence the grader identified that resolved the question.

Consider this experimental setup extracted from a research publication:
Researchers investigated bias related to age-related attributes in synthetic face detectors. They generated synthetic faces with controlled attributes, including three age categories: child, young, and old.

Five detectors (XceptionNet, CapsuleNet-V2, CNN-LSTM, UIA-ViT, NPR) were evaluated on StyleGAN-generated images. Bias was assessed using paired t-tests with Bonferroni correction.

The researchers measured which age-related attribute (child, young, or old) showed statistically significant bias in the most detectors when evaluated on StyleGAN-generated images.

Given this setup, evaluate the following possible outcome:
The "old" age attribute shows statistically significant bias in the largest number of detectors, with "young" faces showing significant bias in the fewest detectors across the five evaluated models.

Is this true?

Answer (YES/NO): NO